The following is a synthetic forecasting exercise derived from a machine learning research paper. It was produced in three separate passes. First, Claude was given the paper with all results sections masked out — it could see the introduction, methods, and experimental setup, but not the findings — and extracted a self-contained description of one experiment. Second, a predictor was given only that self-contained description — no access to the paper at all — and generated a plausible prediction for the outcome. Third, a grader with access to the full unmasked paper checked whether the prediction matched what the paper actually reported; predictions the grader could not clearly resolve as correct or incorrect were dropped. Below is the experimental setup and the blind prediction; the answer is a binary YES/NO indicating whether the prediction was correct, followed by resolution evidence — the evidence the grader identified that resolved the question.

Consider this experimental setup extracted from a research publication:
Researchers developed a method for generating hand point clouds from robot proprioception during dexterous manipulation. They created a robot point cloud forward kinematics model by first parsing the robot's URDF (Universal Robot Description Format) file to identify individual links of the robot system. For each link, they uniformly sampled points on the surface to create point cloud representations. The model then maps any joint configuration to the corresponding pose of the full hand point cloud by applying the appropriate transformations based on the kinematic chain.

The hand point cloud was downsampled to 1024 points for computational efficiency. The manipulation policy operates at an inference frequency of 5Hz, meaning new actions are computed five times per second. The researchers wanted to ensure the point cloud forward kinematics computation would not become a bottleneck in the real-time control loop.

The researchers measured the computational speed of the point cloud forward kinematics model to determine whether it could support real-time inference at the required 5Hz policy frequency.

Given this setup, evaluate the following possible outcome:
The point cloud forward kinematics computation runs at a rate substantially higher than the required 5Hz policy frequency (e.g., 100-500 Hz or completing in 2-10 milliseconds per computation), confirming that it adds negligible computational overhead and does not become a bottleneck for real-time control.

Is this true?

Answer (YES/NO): NO